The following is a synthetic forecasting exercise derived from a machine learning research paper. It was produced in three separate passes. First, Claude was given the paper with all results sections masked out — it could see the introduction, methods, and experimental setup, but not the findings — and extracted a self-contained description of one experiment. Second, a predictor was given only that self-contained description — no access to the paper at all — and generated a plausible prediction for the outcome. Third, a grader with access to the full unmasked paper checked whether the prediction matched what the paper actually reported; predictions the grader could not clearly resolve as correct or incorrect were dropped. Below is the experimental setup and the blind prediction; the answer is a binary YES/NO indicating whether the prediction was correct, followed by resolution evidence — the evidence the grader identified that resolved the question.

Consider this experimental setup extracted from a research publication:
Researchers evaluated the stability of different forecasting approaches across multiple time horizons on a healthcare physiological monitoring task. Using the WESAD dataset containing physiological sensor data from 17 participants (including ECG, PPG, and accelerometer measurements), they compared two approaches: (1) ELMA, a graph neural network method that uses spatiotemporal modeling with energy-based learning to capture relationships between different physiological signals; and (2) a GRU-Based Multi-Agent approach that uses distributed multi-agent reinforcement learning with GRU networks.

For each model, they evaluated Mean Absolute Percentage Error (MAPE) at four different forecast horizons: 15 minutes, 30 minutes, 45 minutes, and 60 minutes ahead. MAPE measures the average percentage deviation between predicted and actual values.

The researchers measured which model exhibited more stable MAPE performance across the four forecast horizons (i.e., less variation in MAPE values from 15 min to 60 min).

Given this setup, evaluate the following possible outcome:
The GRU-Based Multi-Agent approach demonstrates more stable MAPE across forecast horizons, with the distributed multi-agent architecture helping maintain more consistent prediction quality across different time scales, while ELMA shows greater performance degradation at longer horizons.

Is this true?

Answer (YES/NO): NO